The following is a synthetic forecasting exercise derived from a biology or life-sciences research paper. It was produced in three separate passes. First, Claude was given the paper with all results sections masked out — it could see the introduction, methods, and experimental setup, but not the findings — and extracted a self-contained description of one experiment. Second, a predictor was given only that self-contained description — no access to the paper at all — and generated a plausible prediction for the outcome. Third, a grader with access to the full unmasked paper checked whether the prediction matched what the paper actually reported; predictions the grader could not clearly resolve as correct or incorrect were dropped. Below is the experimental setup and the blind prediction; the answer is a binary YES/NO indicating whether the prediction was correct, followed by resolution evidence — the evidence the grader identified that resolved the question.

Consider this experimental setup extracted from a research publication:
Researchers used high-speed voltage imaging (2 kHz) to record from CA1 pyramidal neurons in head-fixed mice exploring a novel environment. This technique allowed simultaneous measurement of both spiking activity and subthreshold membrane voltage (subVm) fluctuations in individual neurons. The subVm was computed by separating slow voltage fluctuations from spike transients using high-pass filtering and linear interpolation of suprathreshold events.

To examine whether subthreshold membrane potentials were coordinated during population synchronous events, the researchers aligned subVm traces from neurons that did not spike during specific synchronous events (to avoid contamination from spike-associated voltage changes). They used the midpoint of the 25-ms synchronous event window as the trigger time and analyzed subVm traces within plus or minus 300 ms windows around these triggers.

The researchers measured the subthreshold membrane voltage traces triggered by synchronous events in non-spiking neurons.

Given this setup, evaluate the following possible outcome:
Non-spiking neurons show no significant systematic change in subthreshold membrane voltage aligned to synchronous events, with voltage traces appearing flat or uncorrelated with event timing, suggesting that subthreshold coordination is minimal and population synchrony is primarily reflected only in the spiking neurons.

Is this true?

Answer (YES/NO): NO